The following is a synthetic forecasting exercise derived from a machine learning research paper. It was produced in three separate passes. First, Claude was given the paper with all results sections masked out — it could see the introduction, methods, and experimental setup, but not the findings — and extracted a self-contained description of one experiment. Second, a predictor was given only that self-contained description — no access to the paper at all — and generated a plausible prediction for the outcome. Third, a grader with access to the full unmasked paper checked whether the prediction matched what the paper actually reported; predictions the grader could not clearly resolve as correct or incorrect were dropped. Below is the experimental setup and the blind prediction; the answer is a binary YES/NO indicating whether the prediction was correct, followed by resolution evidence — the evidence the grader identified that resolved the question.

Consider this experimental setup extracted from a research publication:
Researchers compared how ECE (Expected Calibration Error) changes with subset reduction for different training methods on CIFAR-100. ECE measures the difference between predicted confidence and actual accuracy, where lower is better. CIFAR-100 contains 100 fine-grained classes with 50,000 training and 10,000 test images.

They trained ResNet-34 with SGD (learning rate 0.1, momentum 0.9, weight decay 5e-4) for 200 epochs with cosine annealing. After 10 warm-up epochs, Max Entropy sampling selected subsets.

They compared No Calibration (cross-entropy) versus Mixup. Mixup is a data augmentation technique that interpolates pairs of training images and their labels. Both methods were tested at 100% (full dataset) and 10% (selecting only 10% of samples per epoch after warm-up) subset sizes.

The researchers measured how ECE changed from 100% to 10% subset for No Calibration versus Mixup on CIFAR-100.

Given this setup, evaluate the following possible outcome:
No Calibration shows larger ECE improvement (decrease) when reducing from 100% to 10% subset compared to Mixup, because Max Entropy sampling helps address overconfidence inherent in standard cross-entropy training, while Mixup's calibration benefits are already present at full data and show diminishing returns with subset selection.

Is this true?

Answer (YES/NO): NO